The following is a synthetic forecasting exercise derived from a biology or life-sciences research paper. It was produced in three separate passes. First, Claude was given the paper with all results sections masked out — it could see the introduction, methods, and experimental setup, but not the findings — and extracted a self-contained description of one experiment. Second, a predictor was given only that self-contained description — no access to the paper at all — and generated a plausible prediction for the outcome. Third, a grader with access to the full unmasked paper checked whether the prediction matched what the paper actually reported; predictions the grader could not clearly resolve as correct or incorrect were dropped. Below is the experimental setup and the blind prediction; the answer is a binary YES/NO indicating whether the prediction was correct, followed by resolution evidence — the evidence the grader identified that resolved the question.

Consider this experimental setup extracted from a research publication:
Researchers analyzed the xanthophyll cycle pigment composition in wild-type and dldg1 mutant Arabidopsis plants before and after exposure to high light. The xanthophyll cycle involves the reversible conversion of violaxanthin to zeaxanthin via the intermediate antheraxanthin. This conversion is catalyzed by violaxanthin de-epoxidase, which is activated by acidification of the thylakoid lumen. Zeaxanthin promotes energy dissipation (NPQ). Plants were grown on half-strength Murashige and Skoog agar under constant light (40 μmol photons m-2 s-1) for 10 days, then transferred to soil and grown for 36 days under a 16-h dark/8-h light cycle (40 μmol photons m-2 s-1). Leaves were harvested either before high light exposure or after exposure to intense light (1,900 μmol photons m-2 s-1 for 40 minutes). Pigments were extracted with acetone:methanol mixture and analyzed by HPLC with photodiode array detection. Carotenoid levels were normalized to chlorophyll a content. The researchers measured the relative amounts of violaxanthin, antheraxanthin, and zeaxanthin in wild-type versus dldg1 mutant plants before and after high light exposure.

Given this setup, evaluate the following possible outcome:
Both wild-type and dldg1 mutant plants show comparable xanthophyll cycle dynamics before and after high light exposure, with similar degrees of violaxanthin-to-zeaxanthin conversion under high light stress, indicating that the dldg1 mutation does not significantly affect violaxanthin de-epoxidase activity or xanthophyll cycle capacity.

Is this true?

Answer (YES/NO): NO